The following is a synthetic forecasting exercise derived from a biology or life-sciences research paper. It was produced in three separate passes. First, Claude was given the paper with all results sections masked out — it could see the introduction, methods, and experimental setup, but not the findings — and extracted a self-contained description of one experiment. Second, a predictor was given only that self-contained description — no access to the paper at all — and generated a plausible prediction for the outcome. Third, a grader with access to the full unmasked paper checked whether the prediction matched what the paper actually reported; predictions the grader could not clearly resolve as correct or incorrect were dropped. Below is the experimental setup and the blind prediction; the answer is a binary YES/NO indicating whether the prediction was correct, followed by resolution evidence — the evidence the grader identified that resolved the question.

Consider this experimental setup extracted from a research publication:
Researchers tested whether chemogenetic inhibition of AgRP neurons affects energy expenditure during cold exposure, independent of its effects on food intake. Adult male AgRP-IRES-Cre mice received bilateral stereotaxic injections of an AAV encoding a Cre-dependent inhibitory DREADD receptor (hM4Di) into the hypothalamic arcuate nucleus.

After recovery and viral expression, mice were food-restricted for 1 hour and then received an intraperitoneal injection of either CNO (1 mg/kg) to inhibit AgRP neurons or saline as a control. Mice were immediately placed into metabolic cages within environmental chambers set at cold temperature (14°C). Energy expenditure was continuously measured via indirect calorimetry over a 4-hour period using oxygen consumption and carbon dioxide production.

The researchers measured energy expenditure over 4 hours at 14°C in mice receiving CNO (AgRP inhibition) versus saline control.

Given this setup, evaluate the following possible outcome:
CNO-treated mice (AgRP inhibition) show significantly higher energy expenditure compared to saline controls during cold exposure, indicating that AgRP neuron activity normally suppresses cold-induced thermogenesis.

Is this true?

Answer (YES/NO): NO